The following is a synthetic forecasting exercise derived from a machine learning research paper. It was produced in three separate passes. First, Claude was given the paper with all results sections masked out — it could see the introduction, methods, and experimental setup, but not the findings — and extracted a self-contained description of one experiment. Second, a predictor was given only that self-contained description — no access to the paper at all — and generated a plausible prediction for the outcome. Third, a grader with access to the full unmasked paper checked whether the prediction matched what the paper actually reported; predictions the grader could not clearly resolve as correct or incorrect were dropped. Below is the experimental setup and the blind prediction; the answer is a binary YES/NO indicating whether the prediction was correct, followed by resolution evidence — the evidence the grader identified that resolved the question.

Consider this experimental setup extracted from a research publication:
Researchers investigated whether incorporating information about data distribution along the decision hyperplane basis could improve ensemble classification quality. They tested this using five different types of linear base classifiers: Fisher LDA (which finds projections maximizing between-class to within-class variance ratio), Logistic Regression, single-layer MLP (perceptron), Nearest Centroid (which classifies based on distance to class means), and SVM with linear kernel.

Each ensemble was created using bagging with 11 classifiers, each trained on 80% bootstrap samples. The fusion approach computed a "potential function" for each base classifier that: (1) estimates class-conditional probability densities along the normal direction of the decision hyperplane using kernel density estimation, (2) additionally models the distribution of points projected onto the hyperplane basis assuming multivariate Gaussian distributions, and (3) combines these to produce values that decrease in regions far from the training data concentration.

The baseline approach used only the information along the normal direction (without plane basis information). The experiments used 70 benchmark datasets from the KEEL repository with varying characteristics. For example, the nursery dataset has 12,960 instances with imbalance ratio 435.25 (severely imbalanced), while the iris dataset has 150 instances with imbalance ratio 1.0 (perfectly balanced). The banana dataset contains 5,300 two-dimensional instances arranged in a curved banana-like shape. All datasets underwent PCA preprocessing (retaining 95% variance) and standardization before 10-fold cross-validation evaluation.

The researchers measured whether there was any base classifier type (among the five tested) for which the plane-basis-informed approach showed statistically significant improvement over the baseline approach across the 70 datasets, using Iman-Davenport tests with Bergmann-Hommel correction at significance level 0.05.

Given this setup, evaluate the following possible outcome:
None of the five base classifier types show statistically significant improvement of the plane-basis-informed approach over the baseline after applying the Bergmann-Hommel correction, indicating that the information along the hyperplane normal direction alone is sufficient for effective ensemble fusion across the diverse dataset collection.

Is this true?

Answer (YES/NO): NO